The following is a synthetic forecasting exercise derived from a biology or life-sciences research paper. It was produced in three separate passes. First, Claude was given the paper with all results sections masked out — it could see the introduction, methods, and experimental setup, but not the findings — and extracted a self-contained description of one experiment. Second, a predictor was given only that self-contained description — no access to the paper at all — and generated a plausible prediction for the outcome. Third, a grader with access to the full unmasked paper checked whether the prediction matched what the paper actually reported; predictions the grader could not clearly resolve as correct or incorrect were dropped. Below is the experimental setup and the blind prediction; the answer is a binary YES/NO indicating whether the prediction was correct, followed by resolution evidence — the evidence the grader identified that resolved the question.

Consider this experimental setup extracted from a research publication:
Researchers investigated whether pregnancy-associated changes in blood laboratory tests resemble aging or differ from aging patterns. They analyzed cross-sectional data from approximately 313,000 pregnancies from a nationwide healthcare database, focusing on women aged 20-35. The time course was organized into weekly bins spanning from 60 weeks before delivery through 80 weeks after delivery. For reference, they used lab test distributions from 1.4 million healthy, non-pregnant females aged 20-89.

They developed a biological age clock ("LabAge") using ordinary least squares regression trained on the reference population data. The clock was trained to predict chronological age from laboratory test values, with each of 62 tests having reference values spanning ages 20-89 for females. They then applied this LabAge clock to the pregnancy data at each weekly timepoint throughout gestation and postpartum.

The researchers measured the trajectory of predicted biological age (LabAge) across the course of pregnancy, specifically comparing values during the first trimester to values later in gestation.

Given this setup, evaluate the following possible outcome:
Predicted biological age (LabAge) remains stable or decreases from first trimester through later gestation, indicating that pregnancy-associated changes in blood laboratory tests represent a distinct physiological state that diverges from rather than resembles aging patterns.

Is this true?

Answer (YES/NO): NO